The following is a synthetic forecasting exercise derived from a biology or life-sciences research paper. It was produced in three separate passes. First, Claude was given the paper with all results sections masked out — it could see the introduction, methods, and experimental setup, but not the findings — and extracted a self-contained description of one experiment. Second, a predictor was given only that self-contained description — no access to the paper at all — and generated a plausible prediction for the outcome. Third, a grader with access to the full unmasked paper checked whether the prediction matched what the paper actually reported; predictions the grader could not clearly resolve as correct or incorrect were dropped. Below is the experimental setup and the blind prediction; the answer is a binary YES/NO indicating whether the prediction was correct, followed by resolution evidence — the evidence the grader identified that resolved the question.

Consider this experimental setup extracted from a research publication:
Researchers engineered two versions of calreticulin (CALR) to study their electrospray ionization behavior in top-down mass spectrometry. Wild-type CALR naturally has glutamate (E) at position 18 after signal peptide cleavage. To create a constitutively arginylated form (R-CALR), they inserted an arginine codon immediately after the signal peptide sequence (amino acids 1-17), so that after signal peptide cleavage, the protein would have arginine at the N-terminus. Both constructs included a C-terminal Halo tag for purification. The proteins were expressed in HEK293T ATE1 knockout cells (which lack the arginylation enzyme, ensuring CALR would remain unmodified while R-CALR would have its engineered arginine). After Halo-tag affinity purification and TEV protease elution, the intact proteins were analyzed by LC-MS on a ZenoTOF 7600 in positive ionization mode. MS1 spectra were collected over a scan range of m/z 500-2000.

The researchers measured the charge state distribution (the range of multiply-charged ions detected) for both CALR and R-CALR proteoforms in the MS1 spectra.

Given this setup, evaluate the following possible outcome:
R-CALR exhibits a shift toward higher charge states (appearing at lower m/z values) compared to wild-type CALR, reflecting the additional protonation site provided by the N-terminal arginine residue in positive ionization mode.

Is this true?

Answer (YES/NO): NO